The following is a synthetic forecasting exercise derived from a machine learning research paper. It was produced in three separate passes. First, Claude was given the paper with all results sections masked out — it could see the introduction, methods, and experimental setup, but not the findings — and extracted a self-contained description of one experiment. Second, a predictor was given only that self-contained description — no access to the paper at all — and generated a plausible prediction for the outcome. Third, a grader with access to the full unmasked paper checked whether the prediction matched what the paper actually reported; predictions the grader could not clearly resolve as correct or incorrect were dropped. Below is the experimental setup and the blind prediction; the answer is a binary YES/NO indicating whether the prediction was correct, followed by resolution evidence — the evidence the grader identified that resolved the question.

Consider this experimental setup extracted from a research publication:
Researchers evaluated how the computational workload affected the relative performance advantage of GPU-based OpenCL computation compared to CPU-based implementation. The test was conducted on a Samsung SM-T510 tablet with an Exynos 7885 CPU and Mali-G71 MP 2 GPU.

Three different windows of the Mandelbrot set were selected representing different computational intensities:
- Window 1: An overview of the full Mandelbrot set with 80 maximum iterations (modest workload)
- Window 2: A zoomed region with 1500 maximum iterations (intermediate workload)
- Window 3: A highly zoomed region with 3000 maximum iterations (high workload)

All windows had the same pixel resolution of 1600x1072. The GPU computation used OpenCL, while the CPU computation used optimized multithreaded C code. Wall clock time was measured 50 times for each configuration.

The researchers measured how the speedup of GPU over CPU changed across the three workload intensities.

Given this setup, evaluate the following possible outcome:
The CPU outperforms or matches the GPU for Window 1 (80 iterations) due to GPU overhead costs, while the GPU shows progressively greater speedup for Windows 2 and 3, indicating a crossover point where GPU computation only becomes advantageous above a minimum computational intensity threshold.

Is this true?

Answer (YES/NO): YES